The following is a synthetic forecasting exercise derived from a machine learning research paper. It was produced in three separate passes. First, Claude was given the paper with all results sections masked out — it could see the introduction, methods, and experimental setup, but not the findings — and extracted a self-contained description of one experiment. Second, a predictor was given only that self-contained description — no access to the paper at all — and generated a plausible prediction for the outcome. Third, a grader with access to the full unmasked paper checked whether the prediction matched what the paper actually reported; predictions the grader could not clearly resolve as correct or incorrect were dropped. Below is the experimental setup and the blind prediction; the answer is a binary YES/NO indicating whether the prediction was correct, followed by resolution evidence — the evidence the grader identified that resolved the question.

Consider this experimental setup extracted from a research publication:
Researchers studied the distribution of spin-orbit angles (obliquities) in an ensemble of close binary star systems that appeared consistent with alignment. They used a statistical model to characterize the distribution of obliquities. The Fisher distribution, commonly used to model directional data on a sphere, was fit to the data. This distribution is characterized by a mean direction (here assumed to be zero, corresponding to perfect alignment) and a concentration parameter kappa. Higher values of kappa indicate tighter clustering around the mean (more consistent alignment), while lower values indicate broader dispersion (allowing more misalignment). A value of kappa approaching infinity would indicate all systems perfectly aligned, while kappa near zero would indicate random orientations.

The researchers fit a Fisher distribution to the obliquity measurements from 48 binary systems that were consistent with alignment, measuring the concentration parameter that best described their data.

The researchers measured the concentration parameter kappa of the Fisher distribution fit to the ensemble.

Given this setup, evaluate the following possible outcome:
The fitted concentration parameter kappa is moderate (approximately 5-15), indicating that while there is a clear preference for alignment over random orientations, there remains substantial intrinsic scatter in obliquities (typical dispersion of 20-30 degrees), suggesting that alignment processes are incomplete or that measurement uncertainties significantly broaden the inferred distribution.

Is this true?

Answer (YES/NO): YES